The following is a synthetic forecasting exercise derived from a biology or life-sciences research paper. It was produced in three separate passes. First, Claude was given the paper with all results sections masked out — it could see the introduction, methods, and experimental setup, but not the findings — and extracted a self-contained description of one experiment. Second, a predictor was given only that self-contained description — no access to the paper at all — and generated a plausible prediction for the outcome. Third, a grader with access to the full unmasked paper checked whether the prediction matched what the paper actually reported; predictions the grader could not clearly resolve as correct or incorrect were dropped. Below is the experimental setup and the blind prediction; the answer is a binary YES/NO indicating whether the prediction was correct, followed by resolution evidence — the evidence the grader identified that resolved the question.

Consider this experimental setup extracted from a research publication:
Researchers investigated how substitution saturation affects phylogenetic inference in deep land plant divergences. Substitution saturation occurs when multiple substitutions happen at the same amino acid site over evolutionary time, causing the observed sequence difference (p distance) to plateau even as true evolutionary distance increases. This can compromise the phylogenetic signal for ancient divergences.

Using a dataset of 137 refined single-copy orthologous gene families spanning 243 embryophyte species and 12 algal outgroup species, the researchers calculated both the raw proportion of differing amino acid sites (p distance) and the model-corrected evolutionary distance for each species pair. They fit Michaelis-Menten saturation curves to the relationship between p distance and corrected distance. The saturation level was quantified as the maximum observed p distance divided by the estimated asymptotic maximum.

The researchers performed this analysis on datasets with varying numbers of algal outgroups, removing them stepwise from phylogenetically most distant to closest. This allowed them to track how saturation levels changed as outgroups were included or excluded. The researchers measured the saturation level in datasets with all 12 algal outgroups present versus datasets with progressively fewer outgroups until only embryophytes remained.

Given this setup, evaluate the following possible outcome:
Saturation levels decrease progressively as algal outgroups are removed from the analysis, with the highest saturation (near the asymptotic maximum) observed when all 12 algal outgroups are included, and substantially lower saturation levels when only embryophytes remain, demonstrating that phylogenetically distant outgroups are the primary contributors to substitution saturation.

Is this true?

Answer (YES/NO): NO